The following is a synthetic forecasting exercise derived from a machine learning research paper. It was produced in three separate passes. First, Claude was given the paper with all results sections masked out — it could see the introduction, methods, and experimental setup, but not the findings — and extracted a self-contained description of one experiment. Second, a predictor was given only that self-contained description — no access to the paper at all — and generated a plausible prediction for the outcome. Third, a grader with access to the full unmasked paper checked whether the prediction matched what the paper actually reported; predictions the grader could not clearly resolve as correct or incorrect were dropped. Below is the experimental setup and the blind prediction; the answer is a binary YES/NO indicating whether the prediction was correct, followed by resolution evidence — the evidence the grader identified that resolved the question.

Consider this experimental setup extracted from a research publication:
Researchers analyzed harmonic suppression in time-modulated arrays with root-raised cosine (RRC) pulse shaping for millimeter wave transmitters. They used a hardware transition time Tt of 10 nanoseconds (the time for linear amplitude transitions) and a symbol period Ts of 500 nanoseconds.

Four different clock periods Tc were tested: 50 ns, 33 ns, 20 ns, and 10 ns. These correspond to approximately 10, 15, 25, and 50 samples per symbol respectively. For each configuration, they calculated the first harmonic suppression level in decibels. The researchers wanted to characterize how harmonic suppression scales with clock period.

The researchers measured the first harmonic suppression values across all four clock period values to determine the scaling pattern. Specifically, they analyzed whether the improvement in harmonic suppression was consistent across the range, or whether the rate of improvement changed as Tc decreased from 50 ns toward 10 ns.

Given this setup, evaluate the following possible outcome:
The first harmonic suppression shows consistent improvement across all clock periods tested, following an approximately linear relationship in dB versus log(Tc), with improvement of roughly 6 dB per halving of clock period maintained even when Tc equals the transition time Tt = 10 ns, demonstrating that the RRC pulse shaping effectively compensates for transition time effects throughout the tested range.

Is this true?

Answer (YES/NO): NO